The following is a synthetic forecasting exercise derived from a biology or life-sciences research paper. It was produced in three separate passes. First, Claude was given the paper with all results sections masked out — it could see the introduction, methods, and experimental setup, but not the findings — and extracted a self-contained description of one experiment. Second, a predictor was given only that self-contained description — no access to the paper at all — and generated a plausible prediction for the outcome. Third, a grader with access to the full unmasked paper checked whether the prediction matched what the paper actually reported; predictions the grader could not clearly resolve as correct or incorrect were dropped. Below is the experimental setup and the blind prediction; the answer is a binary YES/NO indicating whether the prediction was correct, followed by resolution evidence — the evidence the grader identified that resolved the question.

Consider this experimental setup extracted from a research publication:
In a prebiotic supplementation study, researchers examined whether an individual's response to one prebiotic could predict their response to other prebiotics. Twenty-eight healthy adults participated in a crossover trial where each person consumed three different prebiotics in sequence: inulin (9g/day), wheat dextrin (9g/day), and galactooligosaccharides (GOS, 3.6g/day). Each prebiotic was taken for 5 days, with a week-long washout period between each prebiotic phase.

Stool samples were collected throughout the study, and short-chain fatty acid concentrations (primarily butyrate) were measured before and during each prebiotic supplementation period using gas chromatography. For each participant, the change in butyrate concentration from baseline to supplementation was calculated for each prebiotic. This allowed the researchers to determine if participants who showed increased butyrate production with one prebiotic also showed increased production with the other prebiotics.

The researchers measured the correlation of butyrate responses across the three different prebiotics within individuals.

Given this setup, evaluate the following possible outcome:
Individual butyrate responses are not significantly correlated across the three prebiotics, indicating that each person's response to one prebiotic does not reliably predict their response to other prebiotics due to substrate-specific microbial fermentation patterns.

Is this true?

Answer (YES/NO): NO